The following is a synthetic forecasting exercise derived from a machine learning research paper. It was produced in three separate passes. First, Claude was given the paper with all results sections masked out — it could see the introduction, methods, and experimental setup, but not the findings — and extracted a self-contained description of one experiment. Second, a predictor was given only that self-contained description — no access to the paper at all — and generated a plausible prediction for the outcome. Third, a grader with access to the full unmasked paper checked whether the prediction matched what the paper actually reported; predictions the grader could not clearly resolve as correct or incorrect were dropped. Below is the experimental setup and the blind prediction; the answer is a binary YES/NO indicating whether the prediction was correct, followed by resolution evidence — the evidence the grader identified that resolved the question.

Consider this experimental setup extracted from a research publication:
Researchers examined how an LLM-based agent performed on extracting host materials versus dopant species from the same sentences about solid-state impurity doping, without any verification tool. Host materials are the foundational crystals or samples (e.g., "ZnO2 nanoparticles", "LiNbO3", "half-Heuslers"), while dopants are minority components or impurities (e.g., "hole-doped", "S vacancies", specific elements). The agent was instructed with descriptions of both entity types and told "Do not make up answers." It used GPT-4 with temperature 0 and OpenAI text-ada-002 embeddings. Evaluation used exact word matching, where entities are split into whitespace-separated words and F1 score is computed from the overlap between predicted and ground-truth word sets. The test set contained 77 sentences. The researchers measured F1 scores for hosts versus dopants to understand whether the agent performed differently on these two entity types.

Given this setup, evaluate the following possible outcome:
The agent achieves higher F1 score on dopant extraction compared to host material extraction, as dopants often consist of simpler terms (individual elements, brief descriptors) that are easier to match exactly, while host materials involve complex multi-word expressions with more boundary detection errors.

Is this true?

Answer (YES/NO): YES